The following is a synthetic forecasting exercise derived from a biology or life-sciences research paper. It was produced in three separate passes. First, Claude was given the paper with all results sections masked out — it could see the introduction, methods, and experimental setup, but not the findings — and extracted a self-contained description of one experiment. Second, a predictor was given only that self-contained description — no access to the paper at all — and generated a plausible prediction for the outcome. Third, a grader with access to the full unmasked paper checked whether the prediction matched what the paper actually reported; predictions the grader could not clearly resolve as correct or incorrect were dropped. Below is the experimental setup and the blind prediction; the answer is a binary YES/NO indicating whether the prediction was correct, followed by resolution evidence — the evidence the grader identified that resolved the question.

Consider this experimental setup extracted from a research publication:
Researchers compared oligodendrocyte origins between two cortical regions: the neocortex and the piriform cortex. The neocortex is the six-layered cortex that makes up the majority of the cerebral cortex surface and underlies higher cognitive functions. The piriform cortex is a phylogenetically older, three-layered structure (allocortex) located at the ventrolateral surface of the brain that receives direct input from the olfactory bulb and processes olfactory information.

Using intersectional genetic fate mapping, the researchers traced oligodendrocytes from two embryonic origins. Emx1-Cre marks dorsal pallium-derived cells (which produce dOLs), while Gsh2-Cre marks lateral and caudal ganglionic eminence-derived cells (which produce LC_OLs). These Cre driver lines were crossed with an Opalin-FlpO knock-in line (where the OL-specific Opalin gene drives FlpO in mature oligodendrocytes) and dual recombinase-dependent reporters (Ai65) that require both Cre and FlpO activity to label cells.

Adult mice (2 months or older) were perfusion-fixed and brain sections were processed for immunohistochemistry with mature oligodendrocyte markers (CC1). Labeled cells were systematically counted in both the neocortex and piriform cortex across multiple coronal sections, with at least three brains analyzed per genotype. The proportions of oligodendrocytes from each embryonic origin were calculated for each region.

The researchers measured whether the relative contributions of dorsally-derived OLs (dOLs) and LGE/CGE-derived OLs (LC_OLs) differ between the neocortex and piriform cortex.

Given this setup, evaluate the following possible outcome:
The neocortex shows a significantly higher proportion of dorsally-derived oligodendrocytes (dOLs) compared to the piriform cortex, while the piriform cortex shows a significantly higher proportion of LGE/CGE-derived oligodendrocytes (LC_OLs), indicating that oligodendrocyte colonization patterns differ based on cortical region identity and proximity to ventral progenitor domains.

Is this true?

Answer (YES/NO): YES